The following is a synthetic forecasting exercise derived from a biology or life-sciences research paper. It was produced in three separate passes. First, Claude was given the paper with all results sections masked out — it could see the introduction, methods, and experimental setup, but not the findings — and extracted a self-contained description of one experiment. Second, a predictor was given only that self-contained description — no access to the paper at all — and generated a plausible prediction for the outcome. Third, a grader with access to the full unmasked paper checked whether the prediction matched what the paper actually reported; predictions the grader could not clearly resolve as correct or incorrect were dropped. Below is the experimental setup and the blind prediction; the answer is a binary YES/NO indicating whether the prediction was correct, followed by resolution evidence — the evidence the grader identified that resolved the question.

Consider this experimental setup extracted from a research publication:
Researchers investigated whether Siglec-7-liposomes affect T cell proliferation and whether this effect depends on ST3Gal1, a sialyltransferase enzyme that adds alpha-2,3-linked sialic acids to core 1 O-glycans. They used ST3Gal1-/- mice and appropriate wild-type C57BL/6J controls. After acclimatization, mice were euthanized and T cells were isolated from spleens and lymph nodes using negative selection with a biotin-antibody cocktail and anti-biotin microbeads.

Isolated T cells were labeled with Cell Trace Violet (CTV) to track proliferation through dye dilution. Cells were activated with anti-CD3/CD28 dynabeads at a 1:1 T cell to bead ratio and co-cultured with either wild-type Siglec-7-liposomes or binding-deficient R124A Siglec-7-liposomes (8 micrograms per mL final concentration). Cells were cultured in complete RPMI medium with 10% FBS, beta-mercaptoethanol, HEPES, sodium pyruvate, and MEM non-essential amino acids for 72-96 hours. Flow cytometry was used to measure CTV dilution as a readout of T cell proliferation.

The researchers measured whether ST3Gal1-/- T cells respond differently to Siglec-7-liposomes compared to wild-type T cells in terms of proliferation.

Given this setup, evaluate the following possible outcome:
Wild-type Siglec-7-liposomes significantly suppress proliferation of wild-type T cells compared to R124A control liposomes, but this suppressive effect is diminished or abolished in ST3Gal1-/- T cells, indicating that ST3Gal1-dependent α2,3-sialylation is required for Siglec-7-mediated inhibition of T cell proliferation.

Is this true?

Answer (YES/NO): NO